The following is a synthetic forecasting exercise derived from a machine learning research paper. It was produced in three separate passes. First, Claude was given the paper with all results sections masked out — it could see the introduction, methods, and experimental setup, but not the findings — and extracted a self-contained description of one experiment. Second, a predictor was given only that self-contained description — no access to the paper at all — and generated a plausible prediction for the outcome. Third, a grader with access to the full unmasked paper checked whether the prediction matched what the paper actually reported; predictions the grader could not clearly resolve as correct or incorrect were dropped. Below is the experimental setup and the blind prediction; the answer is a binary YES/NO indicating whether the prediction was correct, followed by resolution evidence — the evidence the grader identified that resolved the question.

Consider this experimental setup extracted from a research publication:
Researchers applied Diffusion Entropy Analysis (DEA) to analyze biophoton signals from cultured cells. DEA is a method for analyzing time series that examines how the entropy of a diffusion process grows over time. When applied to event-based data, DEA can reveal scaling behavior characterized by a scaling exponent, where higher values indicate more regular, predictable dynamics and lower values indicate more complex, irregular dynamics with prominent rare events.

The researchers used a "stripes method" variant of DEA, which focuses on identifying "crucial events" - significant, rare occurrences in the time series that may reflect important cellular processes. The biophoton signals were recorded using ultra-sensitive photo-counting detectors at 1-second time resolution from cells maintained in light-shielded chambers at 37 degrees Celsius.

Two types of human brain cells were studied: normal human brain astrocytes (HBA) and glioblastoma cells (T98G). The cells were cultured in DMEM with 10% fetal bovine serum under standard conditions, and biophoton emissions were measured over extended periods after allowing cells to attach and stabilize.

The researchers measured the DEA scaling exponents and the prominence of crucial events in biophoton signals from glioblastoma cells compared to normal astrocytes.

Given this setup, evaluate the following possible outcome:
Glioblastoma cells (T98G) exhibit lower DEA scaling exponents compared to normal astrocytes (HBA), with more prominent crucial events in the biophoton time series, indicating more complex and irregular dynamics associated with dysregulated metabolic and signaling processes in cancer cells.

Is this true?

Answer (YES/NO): NO